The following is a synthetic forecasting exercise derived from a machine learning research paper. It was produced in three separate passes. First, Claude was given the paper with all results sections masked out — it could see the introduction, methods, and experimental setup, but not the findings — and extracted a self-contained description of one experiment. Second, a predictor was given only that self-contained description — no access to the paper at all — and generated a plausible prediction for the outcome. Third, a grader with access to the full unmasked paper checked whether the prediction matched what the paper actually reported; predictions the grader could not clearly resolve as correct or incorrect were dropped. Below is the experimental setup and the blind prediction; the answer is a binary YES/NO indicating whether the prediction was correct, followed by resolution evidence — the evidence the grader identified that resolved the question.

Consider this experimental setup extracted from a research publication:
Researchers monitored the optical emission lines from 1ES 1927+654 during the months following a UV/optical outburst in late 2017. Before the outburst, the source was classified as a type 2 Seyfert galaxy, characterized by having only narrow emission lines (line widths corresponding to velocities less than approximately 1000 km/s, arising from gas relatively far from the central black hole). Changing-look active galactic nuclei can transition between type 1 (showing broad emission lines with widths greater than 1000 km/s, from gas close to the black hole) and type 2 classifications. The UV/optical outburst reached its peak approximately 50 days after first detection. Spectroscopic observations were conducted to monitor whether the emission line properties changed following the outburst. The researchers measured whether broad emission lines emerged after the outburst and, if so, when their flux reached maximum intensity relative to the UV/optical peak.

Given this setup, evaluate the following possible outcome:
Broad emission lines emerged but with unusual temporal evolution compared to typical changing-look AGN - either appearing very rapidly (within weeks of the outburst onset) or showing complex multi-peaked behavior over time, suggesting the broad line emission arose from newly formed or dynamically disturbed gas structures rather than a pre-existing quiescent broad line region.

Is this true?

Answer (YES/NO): NO